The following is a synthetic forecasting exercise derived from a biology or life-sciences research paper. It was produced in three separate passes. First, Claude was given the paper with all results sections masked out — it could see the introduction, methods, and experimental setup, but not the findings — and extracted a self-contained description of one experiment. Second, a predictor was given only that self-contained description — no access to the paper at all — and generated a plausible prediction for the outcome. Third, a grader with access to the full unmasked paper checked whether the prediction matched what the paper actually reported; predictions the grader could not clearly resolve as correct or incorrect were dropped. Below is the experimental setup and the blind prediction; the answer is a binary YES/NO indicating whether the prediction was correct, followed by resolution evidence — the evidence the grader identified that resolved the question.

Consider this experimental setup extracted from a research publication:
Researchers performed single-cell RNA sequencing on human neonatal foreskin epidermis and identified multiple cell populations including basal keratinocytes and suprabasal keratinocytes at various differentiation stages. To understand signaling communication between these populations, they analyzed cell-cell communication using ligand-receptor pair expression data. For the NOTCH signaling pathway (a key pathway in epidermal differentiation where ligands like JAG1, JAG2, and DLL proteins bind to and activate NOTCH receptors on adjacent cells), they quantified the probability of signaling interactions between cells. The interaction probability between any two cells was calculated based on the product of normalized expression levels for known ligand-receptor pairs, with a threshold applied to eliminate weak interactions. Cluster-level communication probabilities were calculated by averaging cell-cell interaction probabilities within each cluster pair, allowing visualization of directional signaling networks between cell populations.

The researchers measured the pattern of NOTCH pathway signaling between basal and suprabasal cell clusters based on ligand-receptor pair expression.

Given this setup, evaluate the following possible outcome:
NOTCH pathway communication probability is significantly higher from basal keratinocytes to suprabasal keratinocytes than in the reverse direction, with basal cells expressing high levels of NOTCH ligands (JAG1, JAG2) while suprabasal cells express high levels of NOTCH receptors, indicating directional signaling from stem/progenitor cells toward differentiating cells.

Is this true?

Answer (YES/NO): NO